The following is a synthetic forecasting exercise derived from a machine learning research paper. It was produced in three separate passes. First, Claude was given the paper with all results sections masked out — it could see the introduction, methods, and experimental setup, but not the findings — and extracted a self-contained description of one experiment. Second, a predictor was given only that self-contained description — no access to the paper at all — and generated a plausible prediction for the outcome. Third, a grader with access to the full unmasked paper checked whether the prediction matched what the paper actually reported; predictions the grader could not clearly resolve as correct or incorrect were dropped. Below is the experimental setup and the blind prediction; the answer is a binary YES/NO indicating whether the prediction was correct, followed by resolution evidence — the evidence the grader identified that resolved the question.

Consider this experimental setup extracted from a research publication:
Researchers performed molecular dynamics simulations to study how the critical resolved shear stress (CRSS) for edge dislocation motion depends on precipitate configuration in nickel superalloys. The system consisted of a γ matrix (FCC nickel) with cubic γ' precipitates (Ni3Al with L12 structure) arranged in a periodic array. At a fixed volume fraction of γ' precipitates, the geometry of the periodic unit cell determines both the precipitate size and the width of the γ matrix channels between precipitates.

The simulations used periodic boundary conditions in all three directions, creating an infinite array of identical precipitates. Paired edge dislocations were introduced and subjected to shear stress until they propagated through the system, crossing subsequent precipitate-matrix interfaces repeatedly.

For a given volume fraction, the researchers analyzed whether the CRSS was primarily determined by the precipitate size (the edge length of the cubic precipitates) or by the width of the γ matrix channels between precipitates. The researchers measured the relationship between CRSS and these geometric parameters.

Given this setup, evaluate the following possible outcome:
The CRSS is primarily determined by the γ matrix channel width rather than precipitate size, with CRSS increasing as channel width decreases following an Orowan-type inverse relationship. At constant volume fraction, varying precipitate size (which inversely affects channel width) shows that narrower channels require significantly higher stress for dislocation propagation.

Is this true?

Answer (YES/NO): NO